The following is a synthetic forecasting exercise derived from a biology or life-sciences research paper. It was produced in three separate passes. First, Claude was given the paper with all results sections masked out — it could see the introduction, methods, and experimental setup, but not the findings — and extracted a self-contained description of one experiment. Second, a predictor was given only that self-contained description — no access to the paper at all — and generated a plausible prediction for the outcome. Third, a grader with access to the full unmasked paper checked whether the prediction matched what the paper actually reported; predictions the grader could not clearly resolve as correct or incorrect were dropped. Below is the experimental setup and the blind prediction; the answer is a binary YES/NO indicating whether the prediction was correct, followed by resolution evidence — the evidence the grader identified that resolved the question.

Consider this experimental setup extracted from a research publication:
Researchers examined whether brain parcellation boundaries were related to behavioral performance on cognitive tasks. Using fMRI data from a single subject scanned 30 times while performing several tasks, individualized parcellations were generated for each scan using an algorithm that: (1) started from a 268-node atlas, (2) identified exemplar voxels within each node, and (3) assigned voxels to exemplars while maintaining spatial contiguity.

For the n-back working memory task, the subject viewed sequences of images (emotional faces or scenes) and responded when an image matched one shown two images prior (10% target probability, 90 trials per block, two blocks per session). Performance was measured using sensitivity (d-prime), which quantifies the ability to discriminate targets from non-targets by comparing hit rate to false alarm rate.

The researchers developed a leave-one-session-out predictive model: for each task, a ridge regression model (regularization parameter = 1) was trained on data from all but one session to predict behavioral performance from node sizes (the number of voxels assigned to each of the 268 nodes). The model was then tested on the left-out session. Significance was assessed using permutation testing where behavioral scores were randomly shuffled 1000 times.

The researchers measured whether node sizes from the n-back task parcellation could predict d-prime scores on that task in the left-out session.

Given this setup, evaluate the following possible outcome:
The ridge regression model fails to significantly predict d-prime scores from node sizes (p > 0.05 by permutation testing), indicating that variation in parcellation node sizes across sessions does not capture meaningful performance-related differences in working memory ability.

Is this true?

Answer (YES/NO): NO